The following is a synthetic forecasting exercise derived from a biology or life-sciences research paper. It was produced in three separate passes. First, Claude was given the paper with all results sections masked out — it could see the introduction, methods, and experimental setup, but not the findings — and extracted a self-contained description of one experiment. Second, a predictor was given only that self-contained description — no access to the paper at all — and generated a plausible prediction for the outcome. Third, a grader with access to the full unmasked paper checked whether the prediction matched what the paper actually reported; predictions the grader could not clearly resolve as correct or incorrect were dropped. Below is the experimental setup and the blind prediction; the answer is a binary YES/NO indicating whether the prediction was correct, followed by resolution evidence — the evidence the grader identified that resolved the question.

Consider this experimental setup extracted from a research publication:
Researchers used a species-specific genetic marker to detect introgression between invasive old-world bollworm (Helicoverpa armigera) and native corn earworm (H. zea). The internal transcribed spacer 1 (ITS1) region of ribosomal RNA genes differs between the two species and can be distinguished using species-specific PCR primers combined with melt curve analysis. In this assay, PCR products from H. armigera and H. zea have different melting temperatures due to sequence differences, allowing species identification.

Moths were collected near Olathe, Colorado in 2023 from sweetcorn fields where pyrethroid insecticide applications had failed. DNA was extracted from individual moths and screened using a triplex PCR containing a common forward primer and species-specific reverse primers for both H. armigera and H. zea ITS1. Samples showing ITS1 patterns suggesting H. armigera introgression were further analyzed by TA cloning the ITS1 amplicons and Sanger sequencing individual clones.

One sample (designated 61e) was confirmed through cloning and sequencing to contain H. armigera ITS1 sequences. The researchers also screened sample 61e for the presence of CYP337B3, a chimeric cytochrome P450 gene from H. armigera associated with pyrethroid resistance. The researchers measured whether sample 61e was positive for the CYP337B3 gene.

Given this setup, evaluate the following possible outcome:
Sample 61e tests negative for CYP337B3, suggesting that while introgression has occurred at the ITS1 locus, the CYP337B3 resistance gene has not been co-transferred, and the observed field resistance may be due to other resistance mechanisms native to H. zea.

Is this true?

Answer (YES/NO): YES